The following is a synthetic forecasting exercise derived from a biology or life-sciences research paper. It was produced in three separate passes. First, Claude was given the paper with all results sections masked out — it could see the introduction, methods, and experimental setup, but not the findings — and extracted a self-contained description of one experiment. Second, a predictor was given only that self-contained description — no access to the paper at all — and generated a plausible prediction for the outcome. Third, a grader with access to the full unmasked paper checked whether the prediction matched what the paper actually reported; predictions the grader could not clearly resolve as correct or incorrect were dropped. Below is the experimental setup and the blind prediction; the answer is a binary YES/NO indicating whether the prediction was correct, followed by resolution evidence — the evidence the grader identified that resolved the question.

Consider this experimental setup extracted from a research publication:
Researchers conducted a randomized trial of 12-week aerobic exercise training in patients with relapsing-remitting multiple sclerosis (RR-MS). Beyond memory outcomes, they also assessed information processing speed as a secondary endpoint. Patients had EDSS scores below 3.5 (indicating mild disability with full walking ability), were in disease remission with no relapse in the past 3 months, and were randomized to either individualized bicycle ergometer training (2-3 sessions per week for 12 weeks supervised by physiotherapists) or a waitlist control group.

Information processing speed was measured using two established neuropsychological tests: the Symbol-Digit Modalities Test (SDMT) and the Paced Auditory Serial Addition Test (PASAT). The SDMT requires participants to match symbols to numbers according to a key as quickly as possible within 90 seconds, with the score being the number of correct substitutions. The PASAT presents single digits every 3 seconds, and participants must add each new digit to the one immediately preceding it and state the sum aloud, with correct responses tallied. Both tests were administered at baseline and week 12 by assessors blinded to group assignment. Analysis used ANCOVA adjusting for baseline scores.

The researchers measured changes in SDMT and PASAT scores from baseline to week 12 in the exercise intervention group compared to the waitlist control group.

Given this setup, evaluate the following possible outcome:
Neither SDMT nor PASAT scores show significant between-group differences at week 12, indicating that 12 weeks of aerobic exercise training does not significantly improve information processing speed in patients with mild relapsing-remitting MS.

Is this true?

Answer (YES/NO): YES